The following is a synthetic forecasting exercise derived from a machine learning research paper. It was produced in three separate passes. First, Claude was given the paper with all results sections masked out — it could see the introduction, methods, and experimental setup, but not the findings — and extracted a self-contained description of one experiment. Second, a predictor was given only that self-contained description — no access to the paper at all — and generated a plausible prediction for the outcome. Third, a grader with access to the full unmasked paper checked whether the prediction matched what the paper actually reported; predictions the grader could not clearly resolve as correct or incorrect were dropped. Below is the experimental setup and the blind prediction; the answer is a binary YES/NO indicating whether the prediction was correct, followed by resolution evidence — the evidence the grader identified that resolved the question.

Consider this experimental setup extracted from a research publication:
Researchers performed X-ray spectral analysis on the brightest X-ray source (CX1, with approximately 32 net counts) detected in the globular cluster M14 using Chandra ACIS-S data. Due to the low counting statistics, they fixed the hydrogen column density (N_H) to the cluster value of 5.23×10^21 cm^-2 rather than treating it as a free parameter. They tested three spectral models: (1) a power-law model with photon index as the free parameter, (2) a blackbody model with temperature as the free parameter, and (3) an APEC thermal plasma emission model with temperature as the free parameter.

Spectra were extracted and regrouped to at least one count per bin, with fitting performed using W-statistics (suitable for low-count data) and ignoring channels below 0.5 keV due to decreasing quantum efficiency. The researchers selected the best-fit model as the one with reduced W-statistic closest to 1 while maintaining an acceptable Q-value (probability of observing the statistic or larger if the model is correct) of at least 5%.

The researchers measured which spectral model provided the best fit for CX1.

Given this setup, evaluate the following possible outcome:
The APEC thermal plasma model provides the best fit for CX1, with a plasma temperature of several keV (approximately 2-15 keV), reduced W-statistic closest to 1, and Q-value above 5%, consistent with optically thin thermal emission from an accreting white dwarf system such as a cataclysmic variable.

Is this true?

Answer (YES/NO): NO